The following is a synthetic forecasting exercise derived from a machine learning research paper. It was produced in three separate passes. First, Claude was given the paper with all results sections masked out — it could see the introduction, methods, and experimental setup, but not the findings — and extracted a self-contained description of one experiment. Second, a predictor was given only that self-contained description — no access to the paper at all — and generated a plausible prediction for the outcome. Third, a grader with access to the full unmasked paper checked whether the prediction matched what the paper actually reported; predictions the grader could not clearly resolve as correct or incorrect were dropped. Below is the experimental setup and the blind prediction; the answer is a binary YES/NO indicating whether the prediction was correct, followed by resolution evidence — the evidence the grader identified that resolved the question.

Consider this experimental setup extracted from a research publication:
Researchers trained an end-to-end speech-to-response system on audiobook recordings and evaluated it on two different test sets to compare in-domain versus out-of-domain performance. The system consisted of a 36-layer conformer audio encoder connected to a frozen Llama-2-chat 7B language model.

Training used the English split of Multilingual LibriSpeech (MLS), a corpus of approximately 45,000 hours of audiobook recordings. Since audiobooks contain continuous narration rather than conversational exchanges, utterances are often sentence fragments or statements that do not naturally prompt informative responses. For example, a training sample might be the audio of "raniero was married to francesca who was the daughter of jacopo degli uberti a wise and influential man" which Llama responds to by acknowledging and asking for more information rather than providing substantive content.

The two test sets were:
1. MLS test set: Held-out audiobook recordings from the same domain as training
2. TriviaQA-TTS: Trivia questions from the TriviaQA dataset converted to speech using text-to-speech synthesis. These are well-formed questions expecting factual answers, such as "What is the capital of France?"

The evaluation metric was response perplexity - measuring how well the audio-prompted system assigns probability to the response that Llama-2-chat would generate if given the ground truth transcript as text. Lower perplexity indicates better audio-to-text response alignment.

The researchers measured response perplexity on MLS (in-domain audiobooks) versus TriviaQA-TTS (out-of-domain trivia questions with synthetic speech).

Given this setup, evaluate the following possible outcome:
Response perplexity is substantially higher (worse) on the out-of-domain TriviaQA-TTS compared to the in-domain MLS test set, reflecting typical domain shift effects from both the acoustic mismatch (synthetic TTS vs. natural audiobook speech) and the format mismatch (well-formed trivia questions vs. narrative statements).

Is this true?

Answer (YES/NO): NO